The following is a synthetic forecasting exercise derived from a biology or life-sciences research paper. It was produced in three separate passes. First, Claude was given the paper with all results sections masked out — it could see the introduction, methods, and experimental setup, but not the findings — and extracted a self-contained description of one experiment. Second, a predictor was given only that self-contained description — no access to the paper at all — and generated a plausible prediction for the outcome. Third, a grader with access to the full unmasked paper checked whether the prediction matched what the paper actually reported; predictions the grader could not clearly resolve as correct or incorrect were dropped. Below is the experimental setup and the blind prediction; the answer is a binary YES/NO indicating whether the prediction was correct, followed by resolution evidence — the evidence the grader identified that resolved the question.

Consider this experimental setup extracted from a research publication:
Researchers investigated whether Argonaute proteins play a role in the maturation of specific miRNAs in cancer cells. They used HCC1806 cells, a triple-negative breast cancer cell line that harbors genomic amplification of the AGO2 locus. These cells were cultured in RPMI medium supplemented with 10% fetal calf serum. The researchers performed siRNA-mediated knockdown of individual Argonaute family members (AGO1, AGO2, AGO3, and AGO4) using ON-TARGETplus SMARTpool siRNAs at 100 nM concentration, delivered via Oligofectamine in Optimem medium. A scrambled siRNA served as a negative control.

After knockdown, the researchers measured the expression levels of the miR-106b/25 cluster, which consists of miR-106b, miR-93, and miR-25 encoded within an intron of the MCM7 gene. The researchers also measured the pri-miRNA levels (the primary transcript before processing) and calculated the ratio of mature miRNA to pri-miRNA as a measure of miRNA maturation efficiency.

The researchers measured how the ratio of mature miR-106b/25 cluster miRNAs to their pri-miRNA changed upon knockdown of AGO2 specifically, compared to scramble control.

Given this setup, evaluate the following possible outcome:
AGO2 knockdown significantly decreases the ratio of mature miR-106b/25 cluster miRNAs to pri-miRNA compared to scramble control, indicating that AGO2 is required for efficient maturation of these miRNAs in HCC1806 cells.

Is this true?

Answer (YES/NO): YES